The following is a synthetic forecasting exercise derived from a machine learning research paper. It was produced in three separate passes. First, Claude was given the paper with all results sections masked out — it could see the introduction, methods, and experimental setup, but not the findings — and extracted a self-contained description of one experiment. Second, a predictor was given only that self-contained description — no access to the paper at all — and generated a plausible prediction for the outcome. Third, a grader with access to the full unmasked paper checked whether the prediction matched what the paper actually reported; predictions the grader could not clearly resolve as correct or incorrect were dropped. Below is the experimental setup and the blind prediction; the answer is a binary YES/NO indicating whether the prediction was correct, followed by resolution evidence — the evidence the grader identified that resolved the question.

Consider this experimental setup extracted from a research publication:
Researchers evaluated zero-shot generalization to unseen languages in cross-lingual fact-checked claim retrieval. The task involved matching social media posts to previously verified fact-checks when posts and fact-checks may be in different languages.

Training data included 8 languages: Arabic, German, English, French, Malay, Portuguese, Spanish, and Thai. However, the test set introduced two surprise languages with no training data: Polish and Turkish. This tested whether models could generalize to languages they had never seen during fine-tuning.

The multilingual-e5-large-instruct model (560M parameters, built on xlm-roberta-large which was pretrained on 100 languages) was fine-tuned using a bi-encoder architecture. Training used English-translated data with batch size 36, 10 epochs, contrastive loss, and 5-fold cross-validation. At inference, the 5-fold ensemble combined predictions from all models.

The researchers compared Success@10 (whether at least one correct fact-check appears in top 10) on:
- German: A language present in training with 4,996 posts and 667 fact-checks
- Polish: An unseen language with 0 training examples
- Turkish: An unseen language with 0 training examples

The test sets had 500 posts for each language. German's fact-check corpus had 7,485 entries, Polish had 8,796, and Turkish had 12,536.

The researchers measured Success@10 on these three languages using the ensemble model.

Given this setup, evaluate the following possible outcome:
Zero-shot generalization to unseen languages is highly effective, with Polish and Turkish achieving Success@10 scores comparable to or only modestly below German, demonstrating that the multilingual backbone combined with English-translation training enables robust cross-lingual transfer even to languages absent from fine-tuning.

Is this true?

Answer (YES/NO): YES